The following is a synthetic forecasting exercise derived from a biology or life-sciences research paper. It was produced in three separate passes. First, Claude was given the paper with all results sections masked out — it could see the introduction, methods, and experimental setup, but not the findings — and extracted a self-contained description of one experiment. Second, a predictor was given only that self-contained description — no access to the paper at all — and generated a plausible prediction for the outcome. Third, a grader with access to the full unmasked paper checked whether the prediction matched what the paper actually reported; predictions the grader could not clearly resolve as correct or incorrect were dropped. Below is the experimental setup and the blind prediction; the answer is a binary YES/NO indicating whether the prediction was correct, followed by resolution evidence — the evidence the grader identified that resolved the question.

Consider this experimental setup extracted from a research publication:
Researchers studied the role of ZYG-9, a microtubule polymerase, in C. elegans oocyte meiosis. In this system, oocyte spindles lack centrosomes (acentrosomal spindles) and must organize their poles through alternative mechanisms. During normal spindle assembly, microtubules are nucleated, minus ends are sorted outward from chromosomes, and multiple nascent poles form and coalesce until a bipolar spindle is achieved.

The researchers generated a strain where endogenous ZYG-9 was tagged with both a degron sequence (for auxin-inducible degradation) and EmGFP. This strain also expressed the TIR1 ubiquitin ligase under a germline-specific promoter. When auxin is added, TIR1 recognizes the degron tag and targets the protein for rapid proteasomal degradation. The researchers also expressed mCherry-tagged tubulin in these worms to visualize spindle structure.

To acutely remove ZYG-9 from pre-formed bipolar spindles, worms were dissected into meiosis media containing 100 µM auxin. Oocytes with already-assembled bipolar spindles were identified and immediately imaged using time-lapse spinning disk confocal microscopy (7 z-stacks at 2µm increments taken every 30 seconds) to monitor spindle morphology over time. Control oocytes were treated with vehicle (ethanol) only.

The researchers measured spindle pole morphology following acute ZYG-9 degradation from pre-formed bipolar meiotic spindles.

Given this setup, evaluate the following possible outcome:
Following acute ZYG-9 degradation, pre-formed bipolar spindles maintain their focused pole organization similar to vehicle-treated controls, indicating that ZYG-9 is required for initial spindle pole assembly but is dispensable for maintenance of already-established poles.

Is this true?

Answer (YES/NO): NO